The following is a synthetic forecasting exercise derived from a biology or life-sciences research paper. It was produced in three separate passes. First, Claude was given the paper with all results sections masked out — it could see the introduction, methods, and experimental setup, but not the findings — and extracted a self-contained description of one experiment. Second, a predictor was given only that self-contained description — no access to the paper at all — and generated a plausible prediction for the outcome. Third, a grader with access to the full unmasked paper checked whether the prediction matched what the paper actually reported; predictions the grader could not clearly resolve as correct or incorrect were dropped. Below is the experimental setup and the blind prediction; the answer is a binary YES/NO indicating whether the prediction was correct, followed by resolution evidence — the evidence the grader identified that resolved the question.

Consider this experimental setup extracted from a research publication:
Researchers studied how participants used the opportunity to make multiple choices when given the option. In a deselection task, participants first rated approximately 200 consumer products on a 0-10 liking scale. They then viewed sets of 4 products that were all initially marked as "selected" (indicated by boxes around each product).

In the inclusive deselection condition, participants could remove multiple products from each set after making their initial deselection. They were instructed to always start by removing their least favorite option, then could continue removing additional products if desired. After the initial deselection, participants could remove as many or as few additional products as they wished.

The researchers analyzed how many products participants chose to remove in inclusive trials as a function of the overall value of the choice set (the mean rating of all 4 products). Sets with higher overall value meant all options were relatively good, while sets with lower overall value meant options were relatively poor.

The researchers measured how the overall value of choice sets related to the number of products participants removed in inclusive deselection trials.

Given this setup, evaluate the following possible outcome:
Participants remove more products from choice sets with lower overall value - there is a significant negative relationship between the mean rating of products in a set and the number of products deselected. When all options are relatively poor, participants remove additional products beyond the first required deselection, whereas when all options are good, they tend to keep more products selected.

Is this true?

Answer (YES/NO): YES